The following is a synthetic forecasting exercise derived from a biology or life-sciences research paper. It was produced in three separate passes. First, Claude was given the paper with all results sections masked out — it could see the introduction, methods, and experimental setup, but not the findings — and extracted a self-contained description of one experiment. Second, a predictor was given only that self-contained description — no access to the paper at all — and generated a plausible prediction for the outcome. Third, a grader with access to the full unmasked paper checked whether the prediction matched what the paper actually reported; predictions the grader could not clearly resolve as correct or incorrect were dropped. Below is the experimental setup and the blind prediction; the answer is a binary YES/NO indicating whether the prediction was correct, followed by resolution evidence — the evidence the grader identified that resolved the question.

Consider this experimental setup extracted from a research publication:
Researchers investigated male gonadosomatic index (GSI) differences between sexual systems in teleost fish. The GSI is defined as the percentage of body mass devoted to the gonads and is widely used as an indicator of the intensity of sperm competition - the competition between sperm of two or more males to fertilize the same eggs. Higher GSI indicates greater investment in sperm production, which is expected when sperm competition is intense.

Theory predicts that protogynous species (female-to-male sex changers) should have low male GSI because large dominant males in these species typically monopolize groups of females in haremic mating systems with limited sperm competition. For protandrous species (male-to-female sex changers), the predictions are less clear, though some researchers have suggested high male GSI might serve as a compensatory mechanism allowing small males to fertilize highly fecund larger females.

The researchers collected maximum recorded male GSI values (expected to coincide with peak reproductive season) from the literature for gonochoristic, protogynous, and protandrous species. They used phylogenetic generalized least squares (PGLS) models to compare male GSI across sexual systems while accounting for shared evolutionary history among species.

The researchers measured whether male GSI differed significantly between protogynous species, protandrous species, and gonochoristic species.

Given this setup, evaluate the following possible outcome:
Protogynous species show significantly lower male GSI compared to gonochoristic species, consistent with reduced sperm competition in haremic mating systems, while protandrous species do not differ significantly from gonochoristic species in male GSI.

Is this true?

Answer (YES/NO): YES